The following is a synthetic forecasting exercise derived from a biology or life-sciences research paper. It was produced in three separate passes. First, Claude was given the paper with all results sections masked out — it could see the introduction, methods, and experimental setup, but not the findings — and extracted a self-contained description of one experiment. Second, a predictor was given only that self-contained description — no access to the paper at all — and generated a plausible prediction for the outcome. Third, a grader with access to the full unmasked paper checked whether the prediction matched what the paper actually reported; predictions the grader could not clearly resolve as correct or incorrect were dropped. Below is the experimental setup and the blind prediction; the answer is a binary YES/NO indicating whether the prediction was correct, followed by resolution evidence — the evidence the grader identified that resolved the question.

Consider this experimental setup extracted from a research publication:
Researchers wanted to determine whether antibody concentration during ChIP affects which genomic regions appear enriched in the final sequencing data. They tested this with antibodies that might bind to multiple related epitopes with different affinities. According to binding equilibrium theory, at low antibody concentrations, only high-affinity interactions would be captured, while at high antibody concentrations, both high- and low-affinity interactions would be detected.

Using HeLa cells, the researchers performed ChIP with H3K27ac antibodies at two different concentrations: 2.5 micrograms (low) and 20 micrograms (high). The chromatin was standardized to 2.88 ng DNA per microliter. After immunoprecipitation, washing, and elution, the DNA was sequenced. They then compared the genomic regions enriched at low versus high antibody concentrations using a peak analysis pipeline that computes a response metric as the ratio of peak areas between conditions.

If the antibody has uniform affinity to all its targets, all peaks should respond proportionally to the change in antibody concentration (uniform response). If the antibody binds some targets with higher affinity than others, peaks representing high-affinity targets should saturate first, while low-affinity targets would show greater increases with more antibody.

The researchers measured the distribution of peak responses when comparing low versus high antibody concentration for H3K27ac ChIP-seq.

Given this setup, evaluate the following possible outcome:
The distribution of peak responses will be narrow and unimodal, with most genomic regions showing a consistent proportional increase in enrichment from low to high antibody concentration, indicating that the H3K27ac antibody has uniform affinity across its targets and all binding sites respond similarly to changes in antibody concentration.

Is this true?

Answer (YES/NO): YES